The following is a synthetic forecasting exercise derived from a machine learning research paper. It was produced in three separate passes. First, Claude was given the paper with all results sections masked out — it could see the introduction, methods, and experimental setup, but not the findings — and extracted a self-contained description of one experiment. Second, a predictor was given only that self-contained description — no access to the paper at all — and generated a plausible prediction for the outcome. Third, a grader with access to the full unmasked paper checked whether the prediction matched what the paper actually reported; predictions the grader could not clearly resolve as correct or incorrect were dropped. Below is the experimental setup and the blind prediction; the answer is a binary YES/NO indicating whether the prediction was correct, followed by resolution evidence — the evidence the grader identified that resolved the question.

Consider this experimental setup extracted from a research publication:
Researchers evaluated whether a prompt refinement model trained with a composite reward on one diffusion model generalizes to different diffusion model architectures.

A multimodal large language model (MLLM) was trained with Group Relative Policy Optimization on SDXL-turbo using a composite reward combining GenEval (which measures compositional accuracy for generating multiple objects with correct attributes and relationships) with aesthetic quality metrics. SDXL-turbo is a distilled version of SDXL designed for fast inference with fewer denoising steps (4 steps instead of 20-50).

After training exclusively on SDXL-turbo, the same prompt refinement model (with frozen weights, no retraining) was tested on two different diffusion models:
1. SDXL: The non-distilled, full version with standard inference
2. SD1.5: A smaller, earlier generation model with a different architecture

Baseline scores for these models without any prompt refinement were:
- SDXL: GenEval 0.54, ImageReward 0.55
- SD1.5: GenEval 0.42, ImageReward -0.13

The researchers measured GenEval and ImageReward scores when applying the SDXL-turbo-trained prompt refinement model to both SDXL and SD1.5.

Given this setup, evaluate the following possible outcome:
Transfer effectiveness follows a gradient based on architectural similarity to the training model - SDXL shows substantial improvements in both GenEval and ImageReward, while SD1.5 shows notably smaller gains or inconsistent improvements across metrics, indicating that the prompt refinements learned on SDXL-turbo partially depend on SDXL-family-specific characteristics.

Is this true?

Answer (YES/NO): NO